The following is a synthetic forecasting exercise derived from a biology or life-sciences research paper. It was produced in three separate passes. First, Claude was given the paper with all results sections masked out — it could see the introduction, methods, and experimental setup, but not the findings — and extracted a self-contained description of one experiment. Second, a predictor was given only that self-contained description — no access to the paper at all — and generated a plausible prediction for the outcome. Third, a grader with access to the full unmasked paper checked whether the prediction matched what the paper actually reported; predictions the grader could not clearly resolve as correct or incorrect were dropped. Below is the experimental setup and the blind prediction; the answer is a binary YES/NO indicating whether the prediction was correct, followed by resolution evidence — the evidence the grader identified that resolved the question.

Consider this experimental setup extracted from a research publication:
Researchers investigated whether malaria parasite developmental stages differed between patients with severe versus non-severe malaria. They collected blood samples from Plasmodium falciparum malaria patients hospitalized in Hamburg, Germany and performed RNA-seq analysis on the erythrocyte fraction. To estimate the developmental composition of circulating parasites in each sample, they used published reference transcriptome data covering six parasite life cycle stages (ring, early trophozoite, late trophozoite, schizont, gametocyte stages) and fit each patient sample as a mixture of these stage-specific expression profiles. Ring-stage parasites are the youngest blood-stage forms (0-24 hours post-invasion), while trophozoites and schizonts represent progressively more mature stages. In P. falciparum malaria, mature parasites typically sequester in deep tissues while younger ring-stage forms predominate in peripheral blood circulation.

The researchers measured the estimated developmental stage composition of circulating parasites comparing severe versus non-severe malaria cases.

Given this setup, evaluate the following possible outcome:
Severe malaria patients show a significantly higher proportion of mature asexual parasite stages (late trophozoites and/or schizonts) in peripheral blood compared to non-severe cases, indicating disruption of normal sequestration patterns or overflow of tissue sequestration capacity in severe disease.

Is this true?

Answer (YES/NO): NO